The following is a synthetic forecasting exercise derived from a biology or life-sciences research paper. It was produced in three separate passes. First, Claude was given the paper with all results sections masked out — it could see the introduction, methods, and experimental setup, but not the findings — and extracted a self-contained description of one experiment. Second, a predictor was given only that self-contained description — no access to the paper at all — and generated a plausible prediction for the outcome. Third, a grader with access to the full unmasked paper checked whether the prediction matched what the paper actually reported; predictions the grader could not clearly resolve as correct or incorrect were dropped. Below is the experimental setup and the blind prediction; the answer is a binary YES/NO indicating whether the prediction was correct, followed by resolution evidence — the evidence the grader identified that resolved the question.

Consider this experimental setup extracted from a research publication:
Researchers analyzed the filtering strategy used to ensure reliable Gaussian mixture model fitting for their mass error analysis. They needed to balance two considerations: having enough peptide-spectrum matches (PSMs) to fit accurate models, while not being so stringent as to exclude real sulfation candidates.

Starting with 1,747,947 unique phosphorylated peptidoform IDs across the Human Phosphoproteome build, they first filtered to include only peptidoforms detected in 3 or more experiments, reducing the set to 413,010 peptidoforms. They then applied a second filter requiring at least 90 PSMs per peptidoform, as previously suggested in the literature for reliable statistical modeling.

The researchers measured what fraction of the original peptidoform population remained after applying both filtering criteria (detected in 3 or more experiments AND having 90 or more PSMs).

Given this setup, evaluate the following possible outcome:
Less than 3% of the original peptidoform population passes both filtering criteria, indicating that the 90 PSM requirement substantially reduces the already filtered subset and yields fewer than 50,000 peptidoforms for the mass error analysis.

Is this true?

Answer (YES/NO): NO